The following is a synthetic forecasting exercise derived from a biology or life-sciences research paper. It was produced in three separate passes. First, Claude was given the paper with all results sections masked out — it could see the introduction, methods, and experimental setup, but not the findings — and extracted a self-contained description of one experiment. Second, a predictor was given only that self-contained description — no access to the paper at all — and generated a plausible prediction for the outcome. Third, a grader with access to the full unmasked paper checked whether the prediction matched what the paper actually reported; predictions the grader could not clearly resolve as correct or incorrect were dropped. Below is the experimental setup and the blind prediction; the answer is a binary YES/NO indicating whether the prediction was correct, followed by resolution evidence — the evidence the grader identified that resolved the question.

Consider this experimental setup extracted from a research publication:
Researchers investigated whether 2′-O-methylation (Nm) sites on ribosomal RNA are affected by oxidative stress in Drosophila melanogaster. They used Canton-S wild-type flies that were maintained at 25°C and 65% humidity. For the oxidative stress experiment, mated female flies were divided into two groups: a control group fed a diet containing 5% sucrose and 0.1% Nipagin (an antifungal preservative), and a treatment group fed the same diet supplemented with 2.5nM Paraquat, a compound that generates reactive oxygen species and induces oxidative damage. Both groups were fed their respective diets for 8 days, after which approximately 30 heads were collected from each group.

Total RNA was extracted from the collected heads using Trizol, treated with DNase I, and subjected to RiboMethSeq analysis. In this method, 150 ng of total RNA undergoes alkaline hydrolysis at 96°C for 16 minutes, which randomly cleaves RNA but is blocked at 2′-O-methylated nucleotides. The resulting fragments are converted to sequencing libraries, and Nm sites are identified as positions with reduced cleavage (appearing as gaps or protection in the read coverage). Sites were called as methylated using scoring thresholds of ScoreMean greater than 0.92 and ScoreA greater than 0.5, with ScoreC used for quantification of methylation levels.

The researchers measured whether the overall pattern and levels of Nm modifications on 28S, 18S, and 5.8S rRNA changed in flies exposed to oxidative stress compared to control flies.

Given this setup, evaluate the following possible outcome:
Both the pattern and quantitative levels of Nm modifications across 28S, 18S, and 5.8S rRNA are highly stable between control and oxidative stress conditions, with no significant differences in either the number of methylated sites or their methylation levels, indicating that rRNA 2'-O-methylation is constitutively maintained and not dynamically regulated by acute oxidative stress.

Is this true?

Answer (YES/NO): NO